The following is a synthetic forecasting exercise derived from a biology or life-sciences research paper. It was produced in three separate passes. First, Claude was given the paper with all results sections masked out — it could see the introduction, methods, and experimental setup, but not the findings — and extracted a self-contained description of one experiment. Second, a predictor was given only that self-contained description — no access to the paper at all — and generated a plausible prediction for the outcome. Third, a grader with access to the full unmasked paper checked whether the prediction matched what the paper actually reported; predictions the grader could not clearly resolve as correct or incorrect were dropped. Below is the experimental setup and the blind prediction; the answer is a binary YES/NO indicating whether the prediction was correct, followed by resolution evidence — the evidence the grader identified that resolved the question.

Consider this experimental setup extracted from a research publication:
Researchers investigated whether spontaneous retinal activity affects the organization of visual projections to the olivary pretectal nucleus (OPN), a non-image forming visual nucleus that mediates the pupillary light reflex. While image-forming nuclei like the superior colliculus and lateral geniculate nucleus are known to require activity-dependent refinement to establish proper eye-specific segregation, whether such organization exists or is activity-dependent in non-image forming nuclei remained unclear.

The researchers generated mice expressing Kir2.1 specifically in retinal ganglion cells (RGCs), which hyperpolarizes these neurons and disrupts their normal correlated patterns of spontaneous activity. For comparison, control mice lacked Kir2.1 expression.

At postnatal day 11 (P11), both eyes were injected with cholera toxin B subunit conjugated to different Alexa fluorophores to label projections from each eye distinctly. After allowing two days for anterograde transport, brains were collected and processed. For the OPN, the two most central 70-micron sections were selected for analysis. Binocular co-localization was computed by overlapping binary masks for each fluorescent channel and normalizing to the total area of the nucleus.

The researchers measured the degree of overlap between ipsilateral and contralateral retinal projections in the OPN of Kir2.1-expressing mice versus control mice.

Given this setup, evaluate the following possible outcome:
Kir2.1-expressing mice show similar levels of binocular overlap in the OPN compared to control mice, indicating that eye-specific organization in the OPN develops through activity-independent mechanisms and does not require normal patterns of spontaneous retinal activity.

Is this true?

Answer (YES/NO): NO